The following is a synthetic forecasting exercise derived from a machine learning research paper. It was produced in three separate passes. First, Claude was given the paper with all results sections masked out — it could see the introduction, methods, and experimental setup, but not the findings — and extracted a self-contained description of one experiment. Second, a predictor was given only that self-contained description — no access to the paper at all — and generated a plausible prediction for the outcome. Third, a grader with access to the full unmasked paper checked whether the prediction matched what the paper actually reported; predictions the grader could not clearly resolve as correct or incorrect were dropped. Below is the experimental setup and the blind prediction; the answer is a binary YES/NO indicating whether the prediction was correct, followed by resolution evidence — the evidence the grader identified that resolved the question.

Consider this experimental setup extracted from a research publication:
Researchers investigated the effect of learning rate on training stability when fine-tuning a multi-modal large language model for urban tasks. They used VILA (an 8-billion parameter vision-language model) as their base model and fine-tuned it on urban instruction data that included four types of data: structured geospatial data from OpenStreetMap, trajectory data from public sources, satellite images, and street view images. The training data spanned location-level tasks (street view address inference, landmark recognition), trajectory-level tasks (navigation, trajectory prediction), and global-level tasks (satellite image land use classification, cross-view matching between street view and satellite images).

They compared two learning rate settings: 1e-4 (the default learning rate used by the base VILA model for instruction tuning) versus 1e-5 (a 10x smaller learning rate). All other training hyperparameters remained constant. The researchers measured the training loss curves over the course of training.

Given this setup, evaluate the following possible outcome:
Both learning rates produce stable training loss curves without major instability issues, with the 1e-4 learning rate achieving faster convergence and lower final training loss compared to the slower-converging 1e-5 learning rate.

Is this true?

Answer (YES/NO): NO